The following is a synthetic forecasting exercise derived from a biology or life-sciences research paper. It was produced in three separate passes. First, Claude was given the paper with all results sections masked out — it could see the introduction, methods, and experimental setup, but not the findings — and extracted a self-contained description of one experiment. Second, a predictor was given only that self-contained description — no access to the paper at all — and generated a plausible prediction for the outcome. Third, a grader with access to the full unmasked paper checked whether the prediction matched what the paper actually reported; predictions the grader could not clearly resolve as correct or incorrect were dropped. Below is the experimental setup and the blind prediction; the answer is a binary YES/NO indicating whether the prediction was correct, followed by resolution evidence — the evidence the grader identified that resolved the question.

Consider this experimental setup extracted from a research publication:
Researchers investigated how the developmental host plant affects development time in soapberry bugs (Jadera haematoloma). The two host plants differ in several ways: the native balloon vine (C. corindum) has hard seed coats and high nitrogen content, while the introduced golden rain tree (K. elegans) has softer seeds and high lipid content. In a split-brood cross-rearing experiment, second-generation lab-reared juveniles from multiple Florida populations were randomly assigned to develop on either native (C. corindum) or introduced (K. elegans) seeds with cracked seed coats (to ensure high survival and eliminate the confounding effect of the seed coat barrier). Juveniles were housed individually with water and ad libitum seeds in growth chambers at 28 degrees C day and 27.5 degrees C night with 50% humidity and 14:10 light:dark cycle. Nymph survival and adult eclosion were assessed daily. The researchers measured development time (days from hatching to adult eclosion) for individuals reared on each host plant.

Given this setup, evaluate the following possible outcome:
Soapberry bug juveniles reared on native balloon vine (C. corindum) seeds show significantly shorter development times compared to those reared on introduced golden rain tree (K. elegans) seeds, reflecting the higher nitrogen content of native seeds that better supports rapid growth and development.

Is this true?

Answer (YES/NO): YES